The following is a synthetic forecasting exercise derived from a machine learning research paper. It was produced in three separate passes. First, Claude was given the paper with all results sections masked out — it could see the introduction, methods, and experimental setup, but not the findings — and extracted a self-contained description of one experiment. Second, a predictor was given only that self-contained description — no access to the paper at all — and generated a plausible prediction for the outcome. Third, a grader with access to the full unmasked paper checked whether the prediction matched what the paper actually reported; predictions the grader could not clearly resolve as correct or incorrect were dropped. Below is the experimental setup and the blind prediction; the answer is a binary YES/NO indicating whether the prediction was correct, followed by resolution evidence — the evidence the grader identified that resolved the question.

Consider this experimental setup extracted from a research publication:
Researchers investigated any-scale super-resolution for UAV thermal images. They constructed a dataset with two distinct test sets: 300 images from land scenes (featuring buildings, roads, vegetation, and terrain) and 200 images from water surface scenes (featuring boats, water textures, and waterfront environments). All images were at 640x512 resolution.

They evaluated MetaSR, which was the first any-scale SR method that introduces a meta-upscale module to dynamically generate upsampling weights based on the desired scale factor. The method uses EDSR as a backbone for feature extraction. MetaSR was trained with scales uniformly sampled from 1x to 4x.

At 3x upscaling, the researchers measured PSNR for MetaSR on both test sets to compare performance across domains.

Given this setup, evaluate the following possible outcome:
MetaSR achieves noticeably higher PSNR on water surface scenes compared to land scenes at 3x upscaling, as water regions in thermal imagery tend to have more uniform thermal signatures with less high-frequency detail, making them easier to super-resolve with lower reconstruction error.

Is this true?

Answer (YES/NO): NO